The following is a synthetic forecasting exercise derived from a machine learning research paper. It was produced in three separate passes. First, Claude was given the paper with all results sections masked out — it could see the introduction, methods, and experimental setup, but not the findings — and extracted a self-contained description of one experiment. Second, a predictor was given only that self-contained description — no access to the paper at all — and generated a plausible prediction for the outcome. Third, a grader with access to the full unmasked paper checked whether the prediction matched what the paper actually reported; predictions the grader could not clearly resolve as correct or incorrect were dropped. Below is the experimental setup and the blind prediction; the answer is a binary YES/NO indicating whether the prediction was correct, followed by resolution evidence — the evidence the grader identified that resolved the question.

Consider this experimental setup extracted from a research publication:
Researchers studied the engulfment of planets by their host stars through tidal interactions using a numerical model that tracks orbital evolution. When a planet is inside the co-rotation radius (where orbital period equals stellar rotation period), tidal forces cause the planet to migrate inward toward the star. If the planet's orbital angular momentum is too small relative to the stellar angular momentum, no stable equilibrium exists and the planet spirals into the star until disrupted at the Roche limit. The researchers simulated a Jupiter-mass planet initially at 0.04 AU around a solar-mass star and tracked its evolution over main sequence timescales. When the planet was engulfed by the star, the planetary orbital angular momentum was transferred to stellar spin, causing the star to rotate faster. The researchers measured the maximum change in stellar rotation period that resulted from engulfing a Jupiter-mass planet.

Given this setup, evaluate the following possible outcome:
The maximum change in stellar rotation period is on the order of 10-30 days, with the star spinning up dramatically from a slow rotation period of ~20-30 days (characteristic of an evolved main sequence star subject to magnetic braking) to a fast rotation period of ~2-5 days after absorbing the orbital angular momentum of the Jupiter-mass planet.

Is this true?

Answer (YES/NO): NO